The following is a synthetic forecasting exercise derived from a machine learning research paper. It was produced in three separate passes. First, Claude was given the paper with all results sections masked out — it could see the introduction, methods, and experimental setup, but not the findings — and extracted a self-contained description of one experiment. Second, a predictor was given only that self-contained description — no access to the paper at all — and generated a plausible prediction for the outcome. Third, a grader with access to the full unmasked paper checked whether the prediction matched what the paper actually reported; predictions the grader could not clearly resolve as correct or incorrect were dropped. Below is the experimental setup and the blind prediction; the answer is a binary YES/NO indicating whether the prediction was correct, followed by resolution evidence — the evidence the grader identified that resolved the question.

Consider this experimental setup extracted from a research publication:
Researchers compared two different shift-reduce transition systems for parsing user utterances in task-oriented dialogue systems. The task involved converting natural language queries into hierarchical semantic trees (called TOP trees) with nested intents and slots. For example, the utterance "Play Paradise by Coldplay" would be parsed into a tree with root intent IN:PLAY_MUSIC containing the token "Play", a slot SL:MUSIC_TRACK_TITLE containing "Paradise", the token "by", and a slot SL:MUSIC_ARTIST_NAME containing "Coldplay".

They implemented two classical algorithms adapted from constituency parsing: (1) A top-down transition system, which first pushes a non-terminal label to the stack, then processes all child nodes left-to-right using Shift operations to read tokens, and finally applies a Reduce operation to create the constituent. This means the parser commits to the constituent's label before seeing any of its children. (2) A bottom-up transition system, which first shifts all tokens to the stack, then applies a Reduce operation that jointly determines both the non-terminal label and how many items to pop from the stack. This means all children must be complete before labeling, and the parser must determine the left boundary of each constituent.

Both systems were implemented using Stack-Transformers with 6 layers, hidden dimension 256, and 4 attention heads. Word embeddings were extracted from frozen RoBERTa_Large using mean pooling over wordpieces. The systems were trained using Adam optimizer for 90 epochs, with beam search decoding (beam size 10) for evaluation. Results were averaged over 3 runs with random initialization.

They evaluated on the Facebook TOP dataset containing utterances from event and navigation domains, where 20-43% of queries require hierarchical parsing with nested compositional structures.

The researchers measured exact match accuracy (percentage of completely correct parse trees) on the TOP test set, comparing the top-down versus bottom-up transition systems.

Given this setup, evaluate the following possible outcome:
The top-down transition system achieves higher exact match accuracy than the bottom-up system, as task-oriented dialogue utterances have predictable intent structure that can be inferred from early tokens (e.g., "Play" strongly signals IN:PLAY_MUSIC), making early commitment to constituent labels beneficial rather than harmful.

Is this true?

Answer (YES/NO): YES